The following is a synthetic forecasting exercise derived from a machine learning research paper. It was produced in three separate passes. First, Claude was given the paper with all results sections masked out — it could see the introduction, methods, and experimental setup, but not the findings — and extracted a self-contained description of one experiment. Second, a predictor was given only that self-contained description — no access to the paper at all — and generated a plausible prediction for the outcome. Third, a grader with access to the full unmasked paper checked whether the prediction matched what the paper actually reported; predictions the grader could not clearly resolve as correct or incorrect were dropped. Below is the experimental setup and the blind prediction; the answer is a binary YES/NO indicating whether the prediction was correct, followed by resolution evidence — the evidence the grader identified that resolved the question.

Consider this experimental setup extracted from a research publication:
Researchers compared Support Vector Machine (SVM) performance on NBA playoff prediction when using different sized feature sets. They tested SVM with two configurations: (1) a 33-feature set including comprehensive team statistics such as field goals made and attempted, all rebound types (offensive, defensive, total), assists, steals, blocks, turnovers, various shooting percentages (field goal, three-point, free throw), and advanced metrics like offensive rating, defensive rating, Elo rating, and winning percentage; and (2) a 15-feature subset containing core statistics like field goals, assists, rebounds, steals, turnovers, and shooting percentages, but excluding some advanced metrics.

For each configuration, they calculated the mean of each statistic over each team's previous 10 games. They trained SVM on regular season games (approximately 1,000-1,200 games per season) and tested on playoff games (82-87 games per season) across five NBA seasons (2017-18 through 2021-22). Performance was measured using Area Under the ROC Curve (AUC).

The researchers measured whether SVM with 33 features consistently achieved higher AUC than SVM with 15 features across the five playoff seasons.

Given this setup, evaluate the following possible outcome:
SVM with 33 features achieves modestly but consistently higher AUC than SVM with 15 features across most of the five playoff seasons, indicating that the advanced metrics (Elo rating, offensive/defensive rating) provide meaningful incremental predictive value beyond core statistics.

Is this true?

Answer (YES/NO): NO